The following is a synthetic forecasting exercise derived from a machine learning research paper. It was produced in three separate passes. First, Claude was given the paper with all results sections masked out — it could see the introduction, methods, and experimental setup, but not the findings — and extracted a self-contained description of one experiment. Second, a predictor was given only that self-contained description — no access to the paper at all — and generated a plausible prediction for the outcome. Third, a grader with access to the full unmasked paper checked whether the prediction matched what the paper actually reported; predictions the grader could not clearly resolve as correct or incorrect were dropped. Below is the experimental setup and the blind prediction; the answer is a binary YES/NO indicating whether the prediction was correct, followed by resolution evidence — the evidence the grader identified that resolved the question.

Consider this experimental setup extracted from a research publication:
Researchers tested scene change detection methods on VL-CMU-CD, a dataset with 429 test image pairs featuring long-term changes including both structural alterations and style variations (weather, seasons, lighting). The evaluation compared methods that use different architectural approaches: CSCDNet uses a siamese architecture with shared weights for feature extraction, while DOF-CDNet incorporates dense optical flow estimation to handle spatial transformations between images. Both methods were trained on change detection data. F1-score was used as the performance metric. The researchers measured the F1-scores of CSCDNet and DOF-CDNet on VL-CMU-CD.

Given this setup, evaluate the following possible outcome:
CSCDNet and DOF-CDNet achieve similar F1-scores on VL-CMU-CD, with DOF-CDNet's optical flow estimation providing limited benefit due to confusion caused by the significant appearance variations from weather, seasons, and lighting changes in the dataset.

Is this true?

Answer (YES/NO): NO